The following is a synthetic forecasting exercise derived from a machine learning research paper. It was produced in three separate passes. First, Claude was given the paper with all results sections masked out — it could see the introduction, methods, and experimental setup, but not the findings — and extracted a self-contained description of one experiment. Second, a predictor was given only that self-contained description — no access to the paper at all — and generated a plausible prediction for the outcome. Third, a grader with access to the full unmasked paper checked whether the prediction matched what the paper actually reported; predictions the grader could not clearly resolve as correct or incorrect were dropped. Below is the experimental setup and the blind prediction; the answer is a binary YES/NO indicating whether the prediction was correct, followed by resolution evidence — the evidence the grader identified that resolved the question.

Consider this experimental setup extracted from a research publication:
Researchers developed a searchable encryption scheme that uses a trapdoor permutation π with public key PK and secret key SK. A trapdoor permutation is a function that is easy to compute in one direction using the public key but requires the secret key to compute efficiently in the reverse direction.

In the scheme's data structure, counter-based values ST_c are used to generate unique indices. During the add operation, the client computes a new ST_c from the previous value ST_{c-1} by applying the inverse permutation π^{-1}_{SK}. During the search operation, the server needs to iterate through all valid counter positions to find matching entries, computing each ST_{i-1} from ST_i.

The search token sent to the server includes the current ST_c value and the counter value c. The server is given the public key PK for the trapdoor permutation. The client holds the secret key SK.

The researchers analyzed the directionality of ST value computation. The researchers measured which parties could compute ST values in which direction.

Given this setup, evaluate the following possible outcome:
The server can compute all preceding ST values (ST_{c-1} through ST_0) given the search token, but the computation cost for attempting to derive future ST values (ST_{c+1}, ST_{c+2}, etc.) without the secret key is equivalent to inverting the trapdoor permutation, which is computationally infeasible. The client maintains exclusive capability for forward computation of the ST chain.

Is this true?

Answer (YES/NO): YES